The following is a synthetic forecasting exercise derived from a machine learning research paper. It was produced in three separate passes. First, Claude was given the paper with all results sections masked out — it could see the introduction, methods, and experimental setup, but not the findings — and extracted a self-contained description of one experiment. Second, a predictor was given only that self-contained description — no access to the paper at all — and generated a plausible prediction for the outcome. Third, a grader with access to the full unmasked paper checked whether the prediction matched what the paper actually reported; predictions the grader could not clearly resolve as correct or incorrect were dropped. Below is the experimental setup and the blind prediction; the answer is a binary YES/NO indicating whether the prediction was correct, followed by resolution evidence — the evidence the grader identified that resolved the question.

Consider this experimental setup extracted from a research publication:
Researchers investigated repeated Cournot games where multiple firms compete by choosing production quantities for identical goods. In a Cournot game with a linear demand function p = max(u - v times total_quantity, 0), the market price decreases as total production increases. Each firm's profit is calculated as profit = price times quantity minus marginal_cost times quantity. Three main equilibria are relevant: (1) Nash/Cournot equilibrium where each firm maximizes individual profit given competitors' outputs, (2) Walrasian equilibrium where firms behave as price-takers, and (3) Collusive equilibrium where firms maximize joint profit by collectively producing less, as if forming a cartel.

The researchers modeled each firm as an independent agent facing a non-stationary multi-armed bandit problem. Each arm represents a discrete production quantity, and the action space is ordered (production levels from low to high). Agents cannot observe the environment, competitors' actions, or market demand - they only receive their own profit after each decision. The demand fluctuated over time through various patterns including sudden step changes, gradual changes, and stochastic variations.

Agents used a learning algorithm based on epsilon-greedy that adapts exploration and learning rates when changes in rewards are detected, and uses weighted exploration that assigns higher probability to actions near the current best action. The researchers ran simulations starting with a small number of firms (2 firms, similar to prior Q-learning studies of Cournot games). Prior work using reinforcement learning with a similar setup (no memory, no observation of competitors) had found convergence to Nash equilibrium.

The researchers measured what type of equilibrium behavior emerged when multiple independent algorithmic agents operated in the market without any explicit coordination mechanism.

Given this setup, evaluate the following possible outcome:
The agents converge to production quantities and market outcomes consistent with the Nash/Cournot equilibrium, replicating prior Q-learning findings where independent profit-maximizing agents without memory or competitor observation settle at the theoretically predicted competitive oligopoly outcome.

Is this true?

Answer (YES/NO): NO